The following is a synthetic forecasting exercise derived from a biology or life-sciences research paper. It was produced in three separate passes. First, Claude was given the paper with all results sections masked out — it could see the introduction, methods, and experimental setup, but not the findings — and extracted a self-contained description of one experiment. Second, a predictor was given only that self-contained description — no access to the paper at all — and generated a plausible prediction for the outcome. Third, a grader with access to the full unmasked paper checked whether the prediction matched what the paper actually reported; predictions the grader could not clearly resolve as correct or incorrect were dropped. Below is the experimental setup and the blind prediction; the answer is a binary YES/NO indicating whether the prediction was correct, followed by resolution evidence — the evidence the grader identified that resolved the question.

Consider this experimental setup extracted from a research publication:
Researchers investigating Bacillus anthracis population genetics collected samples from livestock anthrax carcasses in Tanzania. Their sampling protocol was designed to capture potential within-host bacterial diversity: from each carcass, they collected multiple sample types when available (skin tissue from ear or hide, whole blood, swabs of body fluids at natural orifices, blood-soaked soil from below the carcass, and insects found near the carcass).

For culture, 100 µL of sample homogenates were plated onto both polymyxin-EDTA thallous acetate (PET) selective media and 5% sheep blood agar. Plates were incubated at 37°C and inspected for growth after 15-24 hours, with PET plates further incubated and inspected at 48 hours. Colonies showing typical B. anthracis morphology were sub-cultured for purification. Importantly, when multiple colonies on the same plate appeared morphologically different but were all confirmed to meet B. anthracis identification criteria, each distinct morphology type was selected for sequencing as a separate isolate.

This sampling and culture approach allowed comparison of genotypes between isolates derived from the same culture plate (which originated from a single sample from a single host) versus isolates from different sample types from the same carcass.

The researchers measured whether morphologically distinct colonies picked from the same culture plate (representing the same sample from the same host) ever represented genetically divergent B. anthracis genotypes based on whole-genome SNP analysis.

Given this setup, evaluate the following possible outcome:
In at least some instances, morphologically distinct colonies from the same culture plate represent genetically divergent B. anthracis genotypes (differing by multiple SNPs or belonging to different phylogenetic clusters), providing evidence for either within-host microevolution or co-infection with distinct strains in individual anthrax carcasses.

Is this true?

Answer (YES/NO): YES